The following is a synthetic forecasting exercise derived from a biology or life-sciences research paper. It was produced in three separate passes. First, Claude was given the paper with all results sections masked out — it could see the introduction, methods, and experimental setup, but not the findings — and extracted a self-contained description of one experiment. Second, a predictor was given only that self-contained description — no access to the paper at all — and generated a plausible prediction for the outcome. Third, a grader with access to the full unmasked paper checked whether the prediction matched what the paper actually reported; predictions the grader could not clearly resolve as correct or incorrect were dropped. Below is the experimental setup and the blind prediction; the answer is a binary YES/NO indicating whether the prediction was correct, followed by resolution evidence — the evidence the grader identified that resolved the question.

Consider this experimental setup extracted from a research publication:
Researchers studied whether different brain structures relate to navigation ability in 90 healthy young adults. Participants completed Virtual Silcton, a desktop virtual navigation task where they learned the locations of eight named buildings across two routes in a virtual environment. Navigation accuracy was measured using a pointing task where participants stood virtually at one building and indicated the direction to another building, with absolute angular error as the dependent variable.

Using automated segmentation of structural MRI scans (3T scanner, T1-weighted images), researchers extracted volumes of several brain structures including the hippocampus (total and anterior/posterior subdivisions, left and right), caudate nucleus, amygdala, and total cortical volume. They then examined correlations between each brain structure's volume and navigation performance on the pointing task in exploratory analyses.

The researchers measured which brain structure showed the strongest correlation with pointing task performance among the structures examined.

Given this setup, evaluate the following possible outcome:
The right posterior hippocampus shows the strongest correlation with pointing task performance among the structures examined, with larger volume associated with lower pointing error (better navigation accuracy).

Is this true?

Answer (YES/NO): NO